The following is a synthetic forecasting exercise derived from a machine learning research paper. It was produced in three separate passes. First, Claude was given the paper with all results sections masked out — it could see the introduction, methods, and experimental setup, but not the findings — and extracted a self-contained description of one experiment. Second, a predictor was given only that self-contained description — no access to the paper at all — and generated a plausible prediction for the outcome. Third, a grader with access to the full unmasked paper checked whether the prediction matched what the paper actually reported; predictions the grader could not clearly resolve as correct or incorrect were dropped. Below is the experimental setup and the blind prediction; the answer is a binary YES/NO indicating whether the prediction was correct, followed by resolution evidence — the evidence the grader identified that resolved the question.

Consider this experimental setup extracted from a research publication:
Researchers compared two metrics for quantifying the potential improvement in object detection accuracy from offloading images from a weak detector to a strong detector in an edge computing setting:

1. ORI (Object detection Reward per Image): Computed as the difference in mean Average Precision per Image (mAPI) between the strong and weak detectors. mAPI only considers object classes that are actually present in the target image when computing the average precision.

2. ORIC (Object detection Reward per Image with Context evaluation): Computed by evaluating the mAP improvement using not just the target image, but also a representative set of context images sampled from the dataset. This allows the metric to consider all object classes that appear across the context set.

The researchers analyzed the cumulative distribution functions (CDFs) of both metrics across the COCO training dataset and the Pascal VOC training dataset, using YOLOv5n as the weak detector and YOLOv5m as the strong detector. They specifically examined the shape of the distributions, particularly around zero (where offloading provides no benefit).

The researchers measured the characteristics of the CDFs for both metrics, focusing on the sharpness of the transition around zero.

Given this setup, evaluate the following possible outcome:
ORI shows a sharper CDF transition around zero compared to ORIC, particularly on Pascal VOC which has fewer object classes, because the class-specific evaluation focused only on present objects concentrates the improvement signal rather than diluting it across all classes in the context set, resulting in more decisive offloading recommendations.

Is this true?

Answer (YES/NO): NO